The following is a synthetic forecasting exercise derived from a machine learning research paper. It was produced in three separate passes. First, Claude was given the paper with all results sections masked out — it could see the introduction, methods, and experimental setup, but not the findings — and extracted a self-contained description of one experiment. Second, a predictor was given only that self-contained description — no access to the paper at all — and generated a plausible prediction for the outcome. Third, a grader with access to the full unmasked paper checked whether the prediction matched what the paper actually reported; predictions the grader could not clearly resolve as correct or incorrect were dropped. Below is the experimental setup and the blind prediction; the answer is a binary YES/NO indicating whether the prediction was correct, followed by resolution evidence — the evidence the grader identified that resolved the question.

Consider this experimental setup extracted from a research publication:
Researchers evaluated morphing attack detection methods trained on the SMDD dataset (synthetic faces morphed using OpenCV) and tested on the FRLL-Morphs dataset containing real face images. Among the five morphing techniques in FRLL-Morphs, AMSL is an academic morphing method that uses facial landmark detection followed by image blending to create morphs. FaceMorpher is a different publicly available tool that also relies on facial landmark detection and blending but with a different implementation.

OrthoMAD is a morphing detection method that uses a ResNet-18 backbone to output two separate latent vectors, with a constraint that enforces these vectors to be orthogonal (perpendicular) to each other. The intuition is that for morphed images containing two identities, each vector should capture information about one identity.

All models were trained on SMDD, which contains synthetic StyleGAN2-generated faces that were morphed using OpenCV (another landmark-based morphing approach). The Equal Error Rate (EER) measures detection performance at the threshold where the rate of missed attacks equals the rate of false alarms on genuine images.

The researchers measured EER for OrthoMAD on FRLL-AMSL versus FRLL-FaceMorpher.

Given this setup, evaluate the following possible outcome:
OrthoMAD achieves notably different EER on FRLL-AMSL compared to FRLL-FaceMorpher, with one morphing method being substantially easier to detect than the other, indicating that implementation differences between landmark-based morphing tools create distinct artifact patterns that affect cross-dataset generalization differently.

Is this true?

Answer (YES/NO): YES